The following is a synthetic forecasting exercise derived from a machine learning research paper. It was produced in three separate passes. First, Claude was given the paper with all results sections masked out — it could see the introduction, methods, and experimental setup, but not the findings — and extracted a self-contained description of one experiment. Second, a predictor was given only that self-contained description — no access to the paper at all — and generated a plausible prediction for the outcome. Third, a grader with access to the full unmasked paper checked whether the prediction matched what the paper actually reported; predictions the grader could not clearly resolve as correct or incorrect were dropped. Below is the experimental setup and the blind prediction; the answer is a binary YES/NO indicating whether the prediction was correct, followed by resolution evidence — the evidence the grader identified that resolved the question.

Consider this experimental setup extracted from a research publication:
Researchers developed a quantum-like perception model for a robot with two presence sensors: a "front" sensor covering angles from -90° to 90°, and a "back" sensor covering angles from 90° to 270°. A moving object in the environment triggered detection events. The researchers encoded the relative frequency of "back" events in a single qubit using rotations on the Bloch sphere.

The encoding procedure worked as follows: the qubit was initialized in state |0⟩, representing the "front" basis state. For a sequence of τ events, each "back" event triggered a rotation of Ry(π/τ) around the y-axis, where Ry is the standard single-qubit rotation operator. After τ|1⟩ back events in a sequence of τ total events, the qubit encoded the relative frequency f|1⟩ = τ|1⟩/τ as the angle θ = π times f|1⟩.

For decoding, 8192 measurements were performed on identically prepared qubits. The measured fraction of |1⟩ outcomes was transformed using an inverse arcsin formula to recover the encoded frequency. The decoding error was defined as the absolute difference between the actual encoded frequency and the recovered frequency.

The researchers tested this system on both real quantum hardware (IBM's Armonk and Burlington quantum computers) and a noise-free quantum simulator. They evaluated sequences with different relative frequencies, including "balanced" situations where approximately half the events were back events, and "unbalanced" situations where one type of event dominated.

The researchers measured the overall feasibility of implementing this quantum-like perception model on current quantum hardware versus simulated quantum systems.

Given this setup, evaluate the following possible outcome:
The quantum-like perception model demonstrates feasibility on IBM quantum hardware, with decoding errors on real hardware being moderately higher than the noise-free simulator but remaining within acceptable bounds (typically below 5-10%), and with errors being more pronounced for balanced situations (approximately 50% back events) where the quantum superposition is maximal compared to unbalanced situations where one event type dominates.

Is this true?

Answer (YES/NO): NO